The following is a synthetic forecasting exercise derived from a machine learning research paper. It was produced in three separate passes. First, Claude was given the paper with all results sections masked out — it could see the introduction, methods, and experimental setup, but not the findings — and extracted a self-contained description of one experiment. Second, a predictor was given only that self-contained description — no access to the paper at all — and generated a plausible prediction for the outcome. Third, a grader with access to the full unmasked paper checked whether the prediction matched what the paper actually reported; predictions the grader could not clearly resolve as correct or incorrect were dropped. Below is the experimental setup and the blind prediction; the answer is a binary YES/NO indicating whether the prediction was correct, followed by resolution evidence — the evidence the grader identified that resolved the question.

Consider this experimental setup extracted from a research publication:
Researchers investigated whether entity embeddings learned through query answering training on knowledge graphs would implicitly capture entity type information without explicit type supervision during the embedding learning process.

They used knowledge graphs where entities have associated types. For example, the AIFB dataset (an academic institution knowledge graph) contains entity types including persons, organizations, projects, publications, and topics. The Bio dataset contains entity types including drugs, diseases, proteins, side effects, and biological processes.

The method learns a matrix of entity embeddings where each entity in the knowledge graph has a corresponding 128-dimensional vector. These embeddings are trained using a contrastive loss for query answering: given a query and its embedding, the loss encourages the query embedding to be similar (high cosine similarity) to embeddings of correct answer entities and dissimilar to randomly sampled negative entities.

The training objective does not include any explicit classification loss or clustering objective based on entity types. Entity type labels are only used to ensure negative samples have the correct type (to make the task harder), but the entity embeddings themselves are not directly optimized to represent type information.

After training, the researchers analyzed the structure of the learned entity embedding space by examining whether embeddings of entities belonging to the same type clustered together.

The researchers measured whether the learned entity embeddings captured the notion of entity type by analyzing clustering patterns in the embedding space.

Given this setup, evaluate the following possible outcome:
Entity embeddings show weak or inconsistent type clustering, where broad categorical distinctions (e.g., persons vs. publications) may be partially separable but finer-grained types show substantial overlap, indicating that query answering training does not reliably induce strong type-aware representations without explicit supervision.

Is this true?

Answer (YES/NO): NO